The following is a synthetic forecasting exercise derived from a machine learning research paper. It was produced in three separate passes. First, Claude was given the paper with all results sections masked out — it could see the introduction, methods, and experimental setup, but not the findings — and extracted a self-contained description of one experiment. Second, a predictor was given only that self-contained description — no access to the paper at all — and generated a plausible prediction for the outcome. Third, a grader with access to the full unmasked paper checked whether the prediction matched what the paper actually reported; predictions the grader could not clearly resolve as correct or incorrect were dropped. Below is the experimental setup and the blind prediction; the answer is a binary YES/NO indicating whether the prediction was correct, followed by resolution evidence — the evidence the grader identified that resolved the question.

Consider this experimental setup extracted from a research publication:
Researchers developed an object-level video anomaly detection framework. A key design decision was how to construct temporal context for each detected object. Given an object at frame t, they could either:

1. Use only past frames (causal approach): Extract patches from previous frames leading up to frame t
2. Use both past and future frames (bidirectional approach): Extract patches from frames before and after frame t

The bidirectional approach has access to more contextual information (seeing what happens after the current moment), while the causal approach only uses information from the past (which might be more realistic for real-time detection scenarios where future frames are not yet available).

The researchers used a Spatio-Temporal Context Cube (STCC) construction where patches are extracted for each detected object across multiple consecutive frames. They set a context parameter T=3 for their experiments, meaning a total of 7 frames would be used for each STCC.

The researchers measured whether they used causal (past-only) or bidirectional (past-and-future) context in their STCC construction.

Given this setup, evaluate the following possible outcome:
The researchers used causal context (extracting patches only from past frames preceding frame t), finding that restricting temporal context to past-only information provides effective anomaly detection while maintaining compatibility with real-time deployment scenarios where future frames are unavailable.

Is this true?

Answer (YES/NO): NO